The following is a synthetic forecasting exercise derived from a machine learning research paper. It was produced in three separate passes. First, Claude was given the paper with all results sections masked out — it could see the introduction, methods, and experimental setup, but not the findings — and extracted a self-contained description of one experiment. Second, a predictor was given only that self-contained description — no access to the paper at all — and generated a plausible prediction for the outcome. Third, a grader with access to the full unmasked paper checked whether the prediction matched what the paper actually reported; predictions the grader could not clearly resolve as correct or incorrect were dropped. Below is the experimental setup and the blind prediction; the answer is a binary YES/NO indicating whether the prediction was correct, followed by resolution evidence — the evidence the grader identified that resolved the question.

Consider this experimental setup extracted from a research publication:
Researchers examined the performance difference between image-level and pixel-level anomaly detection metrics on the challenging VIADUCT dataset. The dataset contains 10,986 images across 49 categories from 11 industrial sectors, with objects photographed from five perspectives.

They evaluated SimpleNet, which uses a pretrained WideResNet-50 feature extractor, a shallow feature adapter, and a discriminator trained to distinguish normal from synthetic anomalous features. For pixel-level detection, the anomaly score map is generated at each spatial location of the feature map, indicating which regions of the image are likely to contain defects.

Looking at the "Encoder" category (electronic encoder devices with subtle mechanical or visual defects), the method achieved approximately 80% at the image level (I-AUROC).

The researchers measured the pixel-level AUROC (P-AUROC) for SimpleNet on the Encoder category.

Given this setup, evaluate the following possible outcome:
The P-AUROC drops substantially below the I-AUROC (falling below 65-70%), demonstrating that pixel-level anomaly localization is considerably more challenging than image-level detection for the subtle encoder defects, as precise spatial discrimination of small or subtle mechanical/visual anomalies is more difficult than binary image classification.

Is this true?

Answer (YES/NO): NO